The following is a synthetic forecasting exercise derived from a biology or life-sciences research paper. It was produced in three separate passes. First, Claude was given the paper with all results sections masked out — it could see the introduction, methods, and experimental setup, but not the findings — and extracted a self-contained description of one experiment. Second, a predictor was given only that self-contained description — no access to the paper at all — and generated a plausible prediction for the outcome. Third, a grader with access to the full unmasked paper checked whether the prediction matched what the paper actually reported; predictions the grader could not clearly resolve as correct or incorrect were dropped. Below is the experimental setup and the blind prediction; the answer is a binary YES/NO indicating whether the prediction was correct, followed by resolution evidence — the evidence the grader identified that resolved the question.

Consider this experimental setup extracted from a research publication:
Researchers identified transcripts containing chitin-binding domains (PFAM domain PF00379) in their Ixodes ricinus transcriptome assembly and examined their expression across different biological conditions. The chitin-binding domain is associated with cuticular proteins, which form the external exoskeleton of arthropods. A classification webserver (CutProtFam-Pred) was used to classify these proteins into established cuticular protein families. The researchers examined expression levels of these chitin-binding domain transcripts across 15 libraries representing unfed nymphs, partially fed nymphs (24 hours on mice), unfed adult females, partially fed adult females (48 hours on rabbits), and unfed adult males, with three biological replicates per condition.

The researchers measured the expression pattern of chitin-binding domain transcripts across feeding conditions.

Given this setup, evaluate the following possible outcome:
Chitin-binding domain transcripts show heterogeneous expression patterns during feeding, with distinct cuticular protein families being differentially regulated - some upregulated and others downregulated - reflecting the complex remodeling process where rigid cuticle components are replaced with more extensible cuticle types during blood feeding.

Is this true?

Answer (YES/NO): NO